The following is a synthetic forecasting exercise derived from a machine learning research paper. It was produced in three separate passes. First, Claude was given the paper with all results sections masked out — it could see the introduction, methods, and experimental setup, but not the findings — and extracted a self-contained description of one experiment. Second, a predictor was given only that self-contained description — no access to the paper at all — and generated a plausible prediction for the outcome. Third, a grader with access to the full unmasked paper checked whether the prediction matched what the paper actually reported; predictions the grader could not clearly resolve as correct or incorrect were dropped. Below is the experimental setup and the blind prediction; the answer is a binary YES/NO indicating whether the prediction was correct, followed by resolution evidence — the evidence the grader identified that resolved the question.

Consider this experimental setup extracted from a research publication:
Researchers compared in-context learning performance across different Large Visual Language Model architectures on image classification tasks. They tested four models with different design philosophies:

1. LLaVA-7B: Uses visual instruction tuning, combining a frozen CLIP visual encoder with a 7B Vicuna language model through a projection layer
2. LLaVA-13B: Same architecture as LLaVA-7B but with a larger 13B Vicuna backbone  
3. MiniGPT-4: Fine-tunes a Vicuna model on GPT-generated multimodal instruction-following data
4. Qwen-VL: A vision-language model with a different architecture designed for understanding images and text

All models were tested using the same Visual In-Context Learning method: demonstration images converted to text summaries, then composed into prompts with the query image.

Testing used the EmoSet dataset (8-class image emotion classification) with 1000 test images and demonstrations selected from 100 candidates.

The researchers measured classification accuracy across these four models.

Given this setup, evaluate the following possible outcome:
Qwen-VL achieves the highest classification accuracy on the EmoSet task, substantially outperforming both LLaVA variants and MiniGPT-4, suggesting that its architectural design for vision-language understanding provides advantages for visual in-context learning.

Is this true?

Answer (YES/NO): NO